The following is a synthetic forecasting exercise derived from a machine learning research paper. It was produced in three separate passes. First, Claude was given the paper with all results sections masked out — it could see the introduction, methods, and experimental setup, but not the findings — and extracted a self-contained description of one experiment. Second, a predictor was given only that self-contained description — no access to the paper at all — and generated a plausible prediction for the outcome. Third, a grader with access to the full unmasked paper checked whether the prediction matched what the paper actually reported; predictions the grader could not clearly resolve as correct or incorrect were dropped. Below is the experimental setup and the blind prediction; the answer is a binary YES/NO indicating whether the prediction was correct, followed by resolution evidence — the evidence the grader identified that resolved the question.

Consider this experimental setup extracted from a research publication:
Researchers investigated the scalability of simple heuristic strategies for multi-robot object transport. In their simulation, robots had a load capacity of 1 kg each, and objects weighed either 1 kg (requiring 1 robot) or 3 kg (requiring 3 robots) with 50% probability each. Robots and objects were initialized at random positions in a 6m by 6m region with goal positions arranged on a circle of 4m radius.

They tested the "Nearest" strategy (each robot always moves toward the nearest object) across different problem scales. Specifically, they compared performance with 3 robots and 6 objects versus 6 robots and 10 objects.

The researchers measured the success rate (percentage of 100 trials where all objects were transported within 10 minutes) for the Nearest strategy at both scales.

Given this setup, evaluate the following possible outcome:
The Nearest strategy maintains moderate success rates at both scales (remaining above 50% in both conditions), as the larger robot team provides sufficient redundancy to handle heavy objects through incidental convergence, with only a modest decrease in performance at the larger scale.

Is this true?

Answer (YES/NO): NO